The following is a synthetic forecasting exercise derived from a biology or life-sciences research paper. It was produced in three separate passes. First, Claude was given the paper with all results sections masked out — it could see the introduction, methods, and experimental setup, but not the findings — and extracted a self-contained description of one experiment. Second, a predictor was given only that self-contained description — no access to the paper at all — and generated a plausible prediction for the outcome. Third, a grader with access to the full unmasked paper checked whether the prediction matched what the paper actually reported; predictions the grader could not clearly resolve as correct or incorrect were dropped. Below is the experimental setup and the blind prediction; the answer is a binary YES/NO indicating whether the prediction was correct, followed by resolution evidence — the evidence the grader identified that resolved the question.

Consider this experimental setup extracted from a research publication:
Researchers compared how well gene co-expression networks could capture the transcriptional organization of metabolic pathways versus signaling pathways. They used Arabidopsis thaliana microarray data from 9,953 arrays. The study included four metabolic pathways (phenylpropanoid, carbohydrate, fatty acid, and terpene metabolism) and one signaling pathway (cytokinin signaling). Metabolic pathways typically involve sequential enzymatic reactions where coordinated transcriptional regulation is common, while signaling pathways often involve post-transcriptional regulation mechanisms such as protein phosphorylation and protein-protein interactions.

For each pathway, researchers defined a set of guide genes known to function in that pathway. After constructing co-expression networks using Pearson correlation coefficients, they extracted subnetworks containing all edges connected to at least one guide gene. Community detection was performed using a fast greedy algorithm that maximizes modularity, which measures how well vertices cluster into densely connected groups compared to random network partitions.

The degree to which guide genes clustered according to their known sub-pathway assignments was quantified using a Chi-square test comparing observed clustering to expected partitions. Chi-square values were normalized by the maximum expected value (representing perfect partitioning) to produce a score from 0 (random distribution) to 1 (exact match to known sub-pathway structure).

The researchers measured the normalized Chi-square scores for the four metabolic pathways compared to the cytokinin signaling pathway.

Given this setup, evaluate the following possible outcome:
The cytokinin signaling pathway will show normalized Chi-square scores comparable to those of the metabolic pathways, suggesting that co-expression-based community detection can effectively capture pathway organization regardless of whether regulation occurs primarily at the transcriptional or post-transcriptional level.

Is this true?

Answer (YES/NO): NO